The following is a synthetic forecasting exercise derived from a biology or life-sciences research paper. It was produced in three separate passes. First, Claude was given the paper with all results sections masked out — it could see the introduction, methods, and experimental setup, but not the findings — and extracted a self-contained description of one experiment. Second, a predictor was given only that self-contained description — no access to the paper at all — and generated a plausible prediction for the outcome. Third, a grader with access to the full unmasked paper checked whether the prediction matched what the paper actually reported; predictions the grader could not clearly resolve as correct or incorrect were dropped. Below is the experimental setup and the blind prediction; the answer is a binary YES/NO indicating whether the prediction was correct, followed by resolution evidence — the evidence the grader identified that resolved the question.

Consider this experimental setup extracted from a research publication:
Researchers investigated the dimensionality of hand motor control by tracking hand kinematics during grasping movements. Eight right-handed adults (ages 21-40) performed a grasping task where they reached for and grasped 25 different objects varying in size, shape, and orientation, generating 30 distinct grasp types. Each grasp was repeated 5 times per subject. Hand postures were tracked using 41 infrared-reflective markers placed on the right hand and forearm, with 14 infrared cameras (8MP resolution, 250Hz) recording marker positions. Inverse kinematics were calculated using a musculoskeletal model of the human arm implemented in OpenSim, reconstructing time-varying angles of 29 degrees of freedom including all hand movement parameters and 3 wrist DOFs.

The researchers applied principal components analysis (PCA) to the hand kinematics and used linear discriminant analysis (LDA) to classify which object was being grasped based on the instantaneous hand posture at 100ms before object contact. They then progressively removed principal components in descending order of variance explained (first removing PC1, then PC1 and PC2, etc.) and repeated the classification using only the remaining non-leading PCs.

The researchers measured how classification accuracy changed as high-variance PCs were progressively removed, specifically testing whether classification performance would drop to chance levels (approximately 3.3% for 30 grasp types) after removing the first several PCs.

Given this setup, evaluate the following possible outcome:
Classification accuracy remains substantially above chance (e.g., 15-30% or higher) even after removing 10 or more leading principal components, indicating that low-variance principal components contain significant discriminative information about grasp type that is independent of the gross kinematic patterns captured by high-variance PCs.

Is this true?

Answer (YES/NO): YES